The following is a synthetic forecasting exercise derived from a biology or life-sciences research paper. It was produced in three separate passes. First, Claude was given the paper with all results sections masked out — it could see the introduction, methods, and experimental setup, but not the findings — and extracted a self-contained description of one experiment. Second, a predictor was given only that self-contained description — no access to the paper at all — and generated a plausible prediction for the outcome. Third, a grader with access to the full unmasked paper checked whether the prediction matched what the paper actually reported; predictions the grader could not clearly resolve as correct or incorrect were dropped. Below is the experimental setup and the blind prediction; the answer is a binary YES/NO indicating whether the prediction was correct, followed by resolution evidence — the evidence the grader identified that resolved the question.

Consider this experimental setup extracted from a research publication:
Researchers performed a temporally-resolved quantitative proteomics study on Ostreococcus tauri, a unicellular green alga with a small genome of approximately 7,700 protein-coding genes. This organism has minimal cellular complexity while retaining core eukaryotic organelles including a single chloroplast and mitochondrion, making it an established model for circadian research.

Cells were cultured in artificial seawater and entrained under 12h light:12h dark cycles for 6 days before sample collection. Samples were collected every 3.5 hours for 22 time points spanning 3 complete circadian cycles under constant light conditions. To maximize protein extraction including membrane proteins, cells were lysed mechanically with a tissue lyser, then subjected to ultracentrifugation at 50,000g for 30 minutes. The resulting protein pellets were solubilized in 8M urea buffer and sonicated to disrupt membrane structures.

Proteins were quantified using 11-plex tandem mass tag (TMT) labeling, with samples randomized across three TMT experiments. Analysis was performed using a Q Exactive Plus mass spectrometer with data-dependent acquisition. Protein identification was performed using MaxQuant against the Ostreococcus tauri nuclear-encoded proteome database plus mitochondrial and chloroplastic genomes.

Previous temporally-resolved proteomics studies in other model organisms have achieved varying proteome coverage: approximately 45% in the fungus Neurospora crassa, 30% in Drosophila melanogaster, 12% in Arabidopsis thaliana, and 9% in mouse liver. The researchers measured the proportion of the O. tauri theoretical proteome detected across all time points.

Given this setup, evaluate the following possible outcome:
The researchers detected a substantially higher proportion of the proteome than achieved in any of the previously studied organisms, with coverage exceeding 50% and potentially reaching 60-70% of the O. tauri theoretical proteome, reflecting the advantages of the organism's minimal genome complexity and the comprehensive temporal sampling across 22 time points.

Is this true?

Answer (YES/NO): NO